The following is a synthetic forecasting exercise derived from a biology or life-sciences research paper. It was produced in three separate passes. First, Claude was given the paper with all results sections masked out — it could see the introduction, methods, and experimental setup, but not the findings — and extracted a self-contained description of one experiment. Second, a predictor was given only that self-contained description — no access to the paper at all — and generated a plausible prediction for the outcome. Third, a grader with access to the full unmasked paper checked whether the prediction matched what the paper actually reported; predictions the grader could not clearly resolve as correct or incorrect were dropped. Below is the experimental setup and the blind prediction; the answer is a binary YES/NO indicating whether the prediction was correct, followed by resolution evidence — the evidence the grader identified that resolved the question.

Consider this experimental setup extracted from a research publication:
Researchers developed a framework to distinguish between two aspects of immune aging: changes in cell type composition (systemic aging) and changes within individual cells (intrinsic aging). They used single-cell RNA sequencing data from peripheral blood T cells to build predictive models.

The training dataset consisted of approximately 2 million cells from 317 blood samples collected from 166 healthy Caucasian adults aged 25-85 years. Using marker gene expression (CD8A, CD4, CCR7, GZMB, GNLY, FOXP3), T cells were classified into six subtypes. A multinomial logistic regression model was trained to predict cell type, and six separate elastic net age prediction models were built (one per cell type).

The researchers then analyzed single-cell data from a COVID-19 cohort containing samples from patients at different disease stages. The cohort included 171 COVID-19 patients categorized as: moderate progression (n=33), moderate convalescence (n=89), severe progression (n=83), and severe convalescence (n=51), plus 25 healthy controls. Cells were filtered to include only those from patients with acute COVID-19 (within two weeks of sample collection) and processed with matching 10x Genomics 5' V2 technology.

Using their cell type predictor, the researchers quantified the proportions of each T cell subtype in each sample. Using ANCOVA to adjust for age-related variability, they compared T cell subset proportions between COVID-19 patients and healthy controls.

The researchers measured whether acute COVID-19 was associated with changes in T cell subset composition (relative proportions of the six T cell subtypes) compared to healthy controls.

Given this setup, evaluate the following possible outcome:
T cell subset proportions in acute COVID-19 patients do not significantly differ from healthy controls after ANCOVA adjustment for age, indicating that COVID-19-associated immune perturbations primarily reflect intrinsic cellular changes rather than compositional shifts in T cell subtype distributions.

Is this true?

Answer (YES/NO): NO